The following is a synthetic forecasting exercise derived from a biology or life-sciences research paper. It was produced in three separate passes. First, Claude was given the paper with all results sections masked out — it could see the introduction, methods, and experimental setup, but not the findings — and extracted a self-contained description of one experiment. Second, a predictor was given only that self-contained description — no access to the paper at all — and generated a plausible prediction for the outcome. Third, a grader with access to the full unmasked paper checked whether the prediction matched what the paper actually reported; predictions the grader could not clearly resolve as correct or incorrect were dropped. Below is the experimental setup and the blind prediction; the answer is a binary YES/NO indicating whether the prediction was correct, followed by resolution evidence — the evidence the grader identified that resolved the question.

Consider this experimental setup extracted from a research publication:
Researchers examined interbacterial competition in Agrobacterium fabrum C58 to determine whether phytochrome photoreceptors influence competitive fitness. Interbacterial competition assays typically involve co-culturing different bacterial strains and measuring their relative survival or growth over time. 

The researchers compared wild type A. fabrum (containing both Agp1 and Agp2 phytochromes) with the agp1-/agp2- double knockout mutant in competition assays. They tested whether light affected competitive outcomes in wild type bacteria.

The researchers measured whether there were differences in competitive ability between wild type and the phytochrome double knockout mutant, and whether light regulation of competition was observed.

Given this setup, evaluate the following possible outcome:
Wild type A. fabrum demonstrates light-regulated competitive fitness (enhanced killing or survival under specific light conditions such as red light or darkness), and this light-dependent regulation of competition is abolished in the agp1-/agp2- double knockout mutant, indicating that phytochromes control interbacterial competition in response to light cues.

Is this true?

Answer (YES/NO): NO